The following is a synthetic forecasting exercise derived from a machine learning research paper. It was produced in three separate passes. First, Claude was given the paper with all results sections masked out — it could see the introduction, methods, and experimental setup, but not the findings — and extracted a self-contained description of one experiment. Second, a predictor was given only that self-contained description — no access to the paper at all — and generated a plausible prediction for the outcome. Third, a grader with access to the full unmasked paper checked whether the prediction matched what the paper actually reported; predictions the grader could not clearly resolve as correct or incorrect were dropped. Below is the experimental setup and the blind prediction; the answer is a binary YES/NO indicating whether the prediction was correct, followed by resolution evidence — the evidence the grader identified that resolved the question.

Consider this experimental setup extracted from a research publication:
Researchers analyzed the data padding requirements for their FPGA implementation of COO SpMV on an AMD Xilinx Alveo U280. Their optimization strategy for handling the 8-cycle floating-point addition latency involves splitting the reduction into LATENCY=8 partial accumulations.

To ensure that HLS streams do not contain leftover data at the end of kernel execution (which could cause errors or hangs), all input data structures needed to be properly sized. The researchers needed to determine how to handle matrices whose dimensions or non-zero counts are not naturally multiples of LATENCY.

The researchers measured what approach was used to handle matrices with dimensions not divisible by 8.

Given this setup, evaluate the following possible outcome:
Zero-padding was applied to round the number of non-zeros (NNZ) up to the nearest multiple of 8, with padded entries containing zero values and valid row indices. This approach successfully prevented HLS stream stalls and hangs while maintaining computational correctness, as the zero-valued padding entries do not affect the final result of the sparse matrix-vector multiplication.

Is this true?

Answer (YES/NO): NO